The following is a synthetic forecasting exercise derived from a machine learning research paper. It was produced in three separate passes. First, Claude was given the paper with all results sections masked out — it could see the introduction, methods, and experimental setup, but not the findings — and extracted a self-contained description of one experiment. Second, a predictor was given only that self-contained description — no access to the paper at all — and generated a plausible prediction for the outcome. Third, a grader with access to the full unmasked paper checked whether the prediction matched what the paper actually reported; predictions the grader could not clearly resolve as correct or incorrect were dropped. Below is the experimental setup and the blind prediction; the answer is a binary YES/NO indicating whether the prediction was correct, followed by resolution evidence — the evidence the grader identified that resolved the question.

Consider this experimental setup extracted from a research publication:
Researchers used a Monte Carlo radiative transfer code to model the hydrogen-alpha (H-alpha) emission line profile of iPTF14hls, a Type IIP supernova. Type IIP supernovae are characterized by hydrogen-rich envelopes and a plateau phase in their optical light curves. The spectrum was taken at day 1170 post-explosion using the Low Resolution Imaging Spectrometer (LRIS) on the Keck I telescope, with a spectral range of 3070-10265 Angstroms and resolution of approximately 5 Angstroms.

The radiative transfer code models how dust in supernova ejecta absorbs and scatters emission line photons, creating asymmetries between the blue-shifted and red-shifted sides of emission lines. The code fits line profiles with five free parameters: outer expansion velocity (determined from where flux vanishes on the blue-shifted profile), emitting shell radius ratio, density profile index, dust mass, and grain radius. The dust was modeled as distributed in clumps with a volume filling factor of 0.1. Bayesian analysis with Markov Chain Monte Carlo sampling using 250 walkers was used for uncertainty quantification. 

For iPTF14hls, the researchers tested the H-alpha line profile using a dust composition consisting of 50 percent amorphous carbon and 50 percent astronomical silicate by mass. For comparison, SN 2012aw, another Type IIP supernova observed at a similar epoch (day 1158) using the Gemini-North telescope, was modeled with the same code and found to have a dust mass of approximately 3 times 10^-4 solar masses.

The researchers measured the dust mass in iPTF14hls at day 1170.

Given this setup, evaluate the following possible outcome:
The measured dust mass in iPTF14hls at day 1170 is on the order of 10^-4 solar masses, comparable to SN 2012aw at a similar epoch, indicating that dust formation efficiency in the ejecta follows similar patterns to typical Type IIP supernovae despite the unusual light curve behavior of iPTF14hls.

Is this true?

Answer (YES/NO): NO